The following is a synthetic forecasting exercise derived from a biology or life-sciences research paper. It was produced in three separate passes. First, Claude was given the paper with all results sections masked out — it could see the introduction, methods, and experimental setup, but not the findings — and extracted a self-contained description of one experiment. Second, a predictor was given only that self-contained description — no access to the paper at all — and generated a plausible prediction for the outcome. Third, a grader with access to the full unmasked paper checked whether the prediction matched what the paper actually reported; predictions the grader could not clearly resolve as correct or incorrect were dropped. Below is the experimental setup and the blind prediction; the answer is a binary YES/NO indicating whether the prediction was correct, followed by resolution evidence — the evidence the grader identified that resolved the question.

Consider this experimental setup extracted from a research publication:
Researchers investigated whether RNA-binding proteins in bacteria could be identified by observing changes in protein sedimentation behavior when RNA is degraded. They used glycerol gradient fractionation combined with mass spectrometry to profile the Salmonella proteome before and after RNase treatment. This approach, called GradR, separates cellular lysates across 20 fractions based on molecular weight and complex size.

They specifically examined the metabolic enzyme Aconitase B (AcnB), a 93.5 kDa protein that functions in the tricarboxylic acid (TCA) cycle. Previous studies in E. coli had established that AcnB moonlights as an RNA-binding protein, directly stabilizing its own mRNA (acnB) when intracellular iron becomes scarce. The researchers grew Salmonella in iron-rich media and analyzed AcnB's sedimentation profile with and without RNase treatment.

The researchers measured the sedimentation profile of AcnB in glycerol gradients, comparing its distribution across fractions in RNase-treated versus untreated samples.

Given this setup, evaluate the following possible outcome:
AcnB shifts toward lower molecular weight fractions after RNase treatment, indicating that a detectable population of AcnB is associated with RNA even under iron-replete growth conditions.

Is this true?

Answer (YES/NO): NO